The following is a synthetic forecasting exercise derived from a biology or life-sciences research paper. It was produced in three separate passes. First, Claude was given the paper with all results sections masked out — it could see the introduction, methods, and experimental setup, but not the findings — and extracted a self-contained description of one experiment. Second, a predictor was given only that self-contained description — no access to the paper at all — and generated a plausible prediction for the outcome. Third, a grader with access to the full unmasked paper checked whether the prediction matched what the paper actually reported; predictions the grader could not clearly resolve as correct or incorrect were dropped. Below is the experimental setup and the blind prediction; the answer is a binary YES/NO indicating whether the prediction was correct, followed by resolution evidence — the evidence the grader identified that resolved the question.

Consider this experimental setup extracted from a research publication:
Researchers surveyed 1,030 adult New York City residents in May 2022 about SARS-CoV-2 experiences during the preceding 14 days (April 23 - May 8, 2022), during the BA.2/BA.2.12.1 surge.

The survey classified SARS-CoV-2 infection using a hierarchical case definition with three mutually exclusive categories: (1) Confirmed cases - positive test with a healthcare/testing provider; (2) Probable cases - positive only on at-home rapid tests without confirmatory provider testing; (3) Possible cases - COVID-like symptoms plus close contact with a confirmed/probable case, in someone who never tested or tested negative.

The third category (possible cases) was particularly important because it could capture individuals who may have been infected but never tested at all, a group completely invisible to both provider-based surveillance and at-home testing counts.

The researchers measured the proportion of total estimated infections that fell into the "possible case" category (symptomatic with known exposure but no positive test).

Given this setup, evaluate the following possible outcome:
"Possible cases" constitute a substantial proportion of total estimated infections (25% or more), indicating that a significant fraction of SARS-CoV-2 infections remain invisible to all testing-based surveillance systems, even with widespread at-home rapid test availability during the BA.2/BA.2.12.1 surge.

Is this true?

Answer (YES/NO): NO